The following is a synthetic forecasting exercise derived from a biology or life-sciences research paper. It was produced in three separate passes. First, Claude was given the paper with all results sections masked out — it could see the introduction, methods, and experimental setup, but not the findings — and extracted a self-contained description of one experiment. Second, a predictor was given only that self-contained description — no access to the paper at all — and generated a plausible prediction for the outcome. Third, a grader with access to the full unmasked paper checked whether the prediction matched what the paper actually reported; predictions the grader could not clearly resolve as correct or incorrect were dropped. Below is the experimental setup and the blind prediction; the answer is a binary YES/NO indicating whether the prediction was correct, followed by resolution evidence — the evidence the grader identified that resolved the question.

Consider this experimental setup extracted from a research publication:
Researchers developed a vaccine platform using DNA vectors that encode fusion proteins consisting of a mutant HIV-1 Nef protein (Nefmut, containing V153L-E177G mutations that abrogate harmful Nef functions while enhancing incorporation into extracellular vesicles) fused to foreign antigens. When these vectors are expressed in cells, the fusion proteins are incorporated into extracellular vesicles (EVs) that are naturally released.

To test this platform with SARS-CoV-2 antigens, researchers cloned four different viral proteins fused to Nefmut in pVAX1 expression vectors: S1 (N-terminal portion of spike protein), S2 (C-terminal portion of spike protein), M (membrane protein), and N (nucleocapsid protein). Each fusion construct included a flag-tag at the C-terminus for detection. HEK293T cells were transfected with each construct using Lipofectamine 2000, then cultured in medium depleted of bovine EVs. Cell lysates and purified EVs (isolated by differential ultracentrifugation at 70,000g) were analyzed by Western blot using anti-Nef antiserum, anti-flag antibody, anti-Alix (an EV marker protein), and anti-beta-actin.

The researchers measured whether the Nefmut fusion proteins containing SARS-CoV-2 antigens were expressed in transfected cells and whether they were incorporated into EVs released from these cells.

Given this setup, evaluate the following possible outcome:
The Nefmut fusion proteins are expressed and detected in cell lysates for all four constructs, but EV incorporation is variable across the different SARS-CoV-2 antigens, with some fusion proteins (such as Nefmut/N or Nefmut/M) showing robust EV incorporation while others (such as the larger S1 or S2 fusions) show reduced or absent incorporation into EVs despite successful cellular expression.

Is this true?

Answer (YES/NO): NO